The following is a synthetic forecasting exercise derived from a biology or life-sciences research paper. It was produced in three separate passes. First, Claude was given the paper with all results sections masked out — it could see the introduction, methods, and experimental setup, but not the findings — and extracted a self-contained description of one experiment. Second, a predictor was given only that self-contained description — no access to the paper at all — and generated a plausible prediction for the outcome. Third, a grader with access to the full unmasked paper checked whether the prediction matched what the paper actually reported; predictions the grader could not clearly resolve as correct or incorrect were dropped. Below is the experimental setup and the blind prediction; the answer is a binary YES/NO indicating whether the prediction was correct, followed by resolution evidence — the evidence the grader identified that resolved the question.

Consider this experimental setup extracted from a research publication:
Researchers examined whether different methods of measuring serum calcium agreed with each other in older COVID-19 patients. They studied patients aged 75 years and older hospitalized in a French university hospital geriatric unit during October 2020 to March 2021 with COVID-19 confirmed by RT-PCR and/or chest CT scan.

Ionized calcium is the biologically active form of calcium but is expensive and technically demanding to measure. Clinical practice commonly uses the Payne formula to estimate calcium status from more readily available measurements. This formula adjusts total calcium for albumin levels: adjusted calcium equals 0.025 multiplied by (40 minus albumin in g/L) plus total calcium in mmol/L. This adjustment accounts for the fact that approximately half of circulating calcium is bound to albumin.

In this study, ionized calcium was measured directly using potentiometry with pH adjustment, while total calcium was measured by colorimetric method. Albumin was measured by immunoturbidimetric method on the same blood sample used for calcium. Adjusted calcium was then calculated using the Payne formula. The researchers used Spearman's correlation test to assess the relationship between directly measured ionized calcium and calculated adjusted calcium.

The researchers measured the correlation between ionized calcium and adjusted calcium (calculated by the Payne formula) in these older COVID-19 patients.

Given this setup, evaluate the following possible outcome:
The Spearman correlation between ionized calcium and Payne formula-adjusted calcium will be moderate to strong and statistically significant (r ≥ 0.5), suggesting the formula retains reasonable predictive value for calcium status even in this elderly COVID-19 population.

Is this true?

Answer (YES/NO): NO